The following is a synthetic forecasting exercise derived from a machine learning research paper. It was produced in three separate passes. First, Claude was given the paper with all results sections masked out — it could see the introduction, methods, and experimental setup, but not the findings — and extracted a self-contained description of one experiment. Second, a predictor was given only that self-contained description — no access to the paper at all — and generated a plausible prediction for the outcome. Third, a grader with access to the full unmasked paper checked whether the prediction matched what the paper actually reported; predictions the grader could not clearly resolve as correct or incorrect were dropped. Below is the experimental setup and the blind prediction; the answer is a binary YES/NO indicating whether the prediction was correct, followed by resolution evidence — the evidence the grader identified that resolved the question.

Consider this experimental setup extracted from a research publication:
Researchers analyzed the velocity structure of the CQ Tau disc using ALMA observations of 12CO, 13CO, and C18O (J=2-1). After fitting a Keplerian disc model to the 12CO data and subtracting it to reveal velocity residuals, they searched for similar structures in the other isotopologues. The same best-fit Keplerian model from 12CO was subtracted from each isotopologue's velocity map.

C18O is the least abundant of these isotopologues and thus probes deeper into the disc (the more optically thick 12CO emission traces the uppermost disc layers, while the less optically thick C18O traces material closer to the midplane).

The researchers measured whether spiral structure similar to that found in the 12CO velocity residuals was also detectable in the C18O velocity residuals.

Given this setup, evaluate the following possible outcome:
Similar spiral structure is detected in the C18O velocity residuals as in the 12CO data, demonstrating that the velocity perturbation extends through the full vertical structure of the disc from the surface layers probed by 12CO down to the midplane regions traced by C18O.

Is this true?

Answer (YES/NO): NO